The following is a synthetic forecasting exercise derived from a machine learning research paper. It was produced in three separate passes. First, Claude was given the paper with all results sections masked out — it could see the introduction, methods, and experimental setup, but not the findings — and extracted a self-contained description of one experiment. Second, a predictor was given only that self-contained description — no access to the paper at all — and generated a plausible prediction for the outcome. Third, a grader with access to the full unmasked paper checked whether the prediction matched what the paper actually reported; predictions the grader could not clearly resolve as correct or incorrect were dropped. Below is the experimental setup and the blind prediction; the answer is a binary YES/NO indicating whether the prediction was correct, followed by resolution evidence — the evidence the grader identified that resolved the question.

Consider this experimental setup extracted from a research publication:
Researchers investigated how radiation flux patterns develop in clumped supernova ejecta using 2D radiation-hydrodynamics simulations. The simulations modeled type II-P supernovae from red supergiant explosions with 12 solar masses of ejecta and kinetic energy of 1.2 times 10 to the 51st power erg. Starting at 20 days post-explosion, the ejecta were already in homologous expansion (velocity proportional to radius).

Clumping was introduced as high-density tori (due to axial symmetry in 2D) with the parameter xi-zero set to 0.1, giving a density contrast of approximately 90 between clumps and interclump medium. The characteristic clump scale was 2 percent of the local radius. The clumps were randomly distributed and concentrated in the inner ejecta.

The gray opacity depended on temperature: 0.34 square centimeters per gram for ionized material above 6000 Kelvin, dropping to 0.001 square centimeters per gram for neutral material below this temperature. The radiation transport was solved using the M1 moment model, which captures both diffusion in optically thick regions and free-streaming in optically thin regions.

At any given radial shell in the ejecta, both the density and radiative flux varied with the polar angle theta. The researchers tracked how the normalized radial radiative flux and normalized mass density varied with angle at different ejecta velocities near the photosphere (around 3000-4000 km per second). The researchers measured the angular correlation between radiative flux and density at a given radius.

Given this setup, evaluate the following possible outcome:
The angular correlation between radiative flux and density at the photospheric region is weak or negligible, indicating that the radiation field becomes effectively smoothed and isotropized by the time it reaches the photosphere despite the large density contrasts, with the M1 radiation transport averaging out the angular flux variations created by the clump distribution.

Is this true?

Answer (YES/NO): NO